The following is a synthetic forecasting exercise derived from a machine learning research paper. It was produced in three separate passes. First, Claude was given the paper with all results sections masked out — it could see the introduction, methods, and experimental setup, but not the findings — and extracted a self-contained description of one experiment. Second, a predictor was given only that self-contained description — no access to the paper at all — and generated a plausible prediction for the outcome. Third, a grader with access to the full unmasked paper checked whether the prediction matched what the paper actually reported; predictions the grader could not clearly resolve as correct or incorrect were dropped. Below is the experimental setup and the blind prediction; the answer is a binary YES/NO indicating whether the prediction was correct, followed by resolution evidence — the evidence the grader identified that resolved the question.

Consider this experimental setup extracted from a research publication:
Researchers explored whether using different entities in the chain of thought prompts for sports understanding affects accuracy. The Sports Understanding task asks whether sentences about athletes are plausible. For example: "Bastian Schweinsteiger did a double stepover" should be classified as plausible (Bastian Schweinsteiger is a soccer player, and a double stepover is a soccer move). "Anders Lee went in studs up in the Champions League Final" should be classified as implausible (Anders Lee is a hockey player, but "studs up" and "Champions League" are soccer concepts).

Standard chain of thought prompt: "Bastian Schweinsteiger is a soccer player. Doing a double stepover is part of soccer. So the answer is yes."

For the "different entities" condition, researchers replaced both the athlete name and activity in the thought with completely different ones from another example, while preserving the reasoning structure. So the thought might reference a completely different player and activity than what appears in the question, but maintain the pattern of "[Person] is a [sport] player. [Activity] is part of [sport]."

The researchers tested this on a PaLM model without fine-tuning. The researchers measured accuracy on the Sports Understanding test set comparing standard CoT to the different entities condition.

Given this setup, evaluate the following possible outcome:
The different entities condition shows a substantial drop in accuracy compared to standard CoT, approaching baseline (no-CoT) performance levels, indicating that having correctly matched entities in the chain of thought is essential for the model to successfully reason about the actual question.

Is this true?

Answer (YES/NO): YES